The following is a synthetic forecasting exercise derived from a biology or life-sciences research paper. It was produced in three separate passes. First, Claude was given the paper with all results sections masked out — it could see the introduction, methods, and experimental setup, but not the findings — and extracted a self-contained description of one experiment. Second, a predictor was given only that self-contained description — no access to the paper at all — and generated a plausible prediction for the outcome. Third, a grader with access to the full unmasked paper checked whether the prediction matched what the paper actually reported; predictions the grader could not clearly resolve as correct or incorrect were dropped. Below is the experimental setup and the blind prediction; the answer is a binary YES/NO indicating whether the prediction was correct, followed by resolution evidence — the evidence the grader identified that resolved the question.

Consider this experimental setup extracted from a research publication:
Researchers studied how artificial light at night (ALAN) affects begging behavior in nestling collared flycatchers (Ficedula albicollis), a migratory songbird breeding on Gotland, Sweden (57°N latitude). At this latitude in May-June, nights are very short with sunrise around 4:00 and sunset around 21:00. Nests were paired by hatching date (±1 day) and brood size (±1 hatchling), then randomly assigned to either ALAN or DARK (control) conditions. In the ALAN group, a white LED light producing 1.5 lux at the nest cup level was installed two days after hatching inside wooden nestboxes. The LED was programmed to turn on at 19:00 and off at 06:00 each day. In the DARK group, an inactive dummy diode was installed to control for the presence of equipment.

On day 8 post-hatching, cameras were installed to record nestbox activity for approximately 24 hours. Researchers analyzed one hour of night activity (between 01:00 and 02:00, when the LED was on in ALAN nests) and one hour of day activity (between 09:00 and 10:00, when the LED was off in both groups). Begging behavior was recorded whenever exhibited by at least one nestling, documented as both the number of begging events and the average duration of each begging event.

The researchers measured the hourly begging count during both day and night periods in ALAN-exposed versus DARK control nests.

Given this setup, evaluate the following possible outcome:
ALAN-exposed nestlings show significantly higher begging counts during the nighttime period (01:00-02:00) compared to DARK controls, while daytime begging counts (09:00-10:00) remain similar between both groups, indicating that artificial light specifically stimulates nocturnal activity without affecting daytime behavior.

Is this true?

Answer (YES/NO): YES